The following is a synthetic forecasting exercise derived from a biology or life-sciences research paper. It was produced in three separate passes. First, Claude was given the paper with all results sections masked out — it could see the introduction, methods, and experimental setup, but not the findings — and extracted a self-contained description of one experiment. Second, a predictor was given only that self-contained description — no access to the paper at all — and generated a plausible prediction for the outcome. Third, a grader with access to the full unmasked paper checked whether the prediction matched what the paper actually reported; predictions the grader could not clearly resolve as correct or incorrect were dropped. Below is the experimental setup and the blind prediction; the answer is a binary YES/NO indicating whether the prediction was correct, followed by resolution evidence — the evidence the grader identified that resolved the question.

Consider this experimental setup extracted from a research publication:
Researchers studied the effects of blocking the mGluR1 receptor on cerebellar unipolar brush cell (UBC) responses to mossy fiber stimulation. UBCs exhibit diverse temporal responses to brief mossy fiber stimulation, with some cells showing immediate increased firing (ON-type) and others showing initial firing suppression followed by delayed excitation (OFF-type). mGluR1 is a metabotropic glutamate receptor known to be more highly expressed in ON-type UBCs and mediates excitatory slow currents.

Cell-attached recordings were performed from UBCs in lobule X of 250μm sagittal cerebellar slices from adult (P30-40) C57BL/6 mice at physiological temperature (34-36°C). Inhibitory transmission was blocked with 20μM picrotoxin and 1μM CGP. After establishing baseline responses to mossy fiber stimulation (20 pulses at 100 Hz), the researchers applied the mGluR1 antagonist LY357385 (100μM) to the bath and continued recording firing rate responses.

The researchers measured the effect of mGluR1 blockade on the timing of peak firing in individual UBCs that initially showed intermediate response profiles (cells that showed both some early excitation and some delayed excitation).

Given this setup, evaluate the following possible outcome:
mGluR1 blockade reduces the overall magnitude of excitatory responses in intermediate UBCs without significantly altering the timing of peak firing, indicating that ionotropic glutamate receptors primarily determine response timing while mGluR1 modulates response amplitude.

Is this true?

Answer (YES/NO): NO